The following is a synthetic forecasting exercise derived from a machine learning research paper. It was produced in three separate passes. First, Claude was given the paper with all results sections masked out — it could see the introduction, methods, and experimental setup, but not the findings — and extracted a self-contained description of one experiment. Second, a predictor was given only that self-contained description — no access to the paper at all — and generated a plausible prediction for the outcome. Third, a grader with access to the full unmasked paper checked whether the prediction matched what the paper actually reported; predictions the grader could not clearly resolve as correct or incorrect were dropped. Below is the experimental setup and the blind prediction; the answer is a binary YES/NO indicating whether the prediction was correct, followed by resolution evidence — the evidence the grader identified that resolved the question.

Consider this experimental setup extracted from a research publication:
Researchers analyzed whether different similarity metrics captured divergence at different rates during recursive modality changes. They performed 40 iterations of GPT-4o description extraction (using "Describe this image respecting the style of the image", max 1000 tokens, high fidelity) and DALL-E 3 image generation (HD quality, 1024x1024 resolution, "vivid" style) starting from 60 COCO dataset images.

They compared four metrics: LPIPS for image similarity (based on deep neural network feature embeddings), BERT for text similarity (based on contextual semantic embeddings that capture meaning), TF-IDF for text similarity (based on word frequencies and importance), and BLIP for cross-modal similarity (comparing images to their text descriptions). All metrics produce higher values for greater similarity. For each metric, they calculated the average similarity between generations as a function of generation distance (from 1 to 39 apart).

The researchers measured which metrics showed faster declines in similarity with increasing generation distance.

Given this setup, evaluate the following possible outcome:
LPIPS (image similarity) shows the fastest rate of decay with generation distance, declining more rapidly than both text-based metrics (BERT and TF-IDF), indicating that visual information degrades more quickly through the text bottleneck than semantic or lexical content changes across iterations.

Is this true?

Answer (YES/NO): YES